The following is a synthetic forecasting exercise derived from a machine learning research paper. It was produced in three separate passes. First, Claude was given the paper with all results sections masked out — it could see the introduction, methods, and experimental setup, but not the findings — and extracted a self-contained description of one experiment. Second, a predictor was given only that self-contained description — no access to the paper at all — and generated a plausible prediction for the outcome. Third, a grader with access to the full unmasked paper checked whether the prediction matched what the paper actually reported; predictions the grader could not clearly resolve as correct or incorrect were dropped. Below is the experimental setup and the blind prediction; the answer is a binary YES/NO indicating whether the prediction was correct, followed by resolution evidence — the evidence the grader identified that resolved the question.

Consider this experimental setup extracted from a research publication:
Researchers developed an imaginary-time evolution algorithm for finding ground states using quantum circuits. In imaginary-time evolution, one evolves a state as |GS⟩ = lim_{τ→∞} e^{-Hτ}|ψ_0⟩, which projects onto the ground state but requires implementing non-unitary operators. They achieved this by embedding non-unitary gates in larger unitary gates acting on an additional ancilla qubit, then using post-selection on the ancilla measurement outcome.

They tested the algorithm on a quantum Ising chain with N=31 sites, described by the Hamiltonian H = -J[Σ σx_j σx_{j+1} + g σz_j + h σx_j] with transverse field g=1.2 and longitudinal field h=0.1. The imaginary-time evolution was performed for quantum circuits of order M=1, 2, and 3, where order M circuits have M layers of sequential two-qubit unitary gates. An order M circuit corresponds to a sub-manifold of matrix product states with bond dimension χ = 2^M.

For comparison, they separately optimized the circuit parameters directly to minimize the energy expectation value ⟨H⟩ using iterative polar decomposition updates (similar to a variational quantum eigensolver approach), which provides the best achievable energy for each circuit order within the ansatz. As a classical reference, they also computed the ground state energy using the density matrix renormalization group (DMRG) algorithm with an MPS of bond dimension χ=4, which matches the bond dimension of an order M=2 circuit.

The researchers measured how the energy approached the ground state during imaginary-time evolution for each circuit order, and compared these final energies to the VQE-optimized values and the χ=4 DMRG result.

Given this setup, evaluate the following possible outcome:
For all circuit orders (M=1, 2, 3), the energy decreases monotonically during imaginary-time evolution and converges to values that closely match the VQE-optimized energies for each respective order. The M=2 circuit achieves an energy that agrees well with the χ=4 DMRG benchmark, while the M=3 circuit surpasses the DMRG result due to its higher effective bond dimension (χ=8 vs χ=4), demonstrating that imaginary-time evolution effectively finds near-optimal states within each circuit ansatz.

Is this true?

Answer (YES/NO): NO